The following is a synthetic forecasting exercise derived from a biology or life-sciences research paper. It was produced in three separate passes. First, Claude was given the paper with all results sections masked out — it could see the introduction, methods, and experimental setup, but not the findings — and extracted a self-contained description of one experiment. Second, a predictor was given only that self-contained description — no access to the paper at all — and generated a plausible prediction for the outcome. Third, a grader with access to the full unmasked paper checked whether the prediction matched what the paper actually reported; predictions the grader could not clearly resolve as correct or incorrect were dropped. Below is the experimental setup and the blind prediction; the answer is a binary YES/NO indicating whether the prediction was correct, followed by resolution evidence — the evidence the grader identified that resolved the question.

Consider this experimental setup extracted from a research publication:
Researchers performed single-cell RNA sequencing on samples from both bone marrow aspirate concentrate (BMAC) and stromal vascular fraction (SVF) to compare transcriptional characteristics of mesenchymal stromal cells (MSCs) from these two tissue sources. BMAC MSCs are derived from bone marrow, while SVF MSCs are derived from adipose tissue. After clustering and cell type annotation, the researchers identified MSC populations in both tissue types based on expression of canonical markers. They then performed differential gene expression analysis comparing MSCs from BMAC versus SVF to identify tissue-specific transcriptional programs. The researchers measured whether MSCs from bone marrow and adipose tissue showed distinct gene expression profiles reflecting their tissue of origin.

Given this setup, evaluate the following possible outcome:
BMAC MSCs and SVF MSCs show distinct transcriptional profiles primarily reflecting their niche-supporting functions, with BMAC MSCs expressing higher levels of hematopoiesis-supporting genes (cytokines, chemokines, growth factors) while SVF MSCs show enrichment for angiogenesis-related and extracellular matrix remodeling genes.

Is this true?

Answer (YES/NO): NO